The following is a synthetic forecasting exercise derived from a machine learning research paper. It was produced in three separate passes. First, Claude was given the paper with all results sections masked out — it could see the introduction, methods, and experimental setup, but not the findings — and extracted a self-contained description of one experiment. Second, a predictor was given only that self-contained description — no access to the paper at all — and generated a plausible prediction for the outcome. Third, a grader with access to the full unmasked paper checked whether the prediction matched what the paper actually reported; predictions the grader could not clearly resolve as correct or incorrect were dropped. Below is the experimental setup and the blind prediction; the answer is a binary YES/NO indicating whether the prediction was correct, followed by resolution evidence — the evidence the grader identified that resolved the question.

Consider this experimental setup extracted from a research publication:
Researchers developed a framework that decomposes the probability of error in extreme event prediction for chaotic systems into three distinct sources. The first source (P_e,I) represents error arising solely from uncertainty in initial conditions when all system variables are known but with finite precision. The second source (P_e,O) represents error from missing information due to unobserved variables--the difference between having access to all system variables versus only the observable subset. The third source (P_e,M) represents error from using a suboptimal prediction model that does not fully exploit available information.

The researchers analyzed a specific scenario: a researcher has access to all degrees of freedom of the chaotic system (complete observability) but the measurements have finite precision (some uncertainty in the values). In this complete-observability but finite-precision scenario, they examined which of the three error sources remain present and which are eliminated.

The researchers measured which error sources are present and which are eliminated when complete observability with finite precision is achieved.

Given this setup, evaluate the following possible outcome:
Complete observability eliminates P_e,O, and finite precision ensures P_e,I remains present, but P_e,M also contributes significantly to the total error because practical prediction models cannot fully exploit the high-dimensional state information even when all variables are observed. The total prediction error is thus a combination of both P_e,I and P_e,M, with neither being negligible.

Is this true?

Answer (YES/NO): NO